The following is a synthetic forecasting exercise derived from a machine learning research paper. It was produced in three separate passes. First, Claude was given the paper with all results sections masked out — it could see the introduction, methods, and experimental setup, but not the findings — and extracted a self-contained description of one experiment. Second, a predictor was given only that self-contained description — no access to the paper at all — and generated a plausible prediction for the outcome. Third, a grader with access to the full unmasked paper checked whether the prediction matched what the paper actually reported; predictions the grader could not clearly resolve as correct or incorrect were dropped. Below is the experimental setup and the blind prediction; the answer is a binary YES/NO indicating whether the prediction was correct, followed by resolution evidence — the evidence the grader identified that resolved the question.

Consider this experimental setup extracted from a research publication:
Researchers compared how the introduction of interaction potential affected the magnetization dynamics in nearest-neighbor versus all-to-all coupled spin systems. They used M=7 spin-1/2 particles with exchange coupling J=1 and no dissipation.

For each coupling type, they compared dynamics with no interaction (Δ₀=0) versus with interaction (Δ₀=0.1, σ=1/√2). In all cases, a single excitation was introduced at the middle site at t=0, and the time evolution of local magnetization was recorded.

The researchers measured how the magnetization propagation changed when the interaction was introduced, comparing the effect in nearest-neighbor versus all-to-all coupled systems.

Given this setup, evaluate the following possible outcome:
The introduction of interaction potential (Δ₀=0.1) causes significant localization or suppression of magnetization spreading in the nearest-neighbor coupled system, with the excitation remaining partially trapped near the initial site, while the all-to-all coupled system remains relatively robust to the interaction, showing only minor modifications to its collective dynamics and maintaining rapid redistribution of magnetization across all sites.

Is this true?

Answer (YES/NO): NO